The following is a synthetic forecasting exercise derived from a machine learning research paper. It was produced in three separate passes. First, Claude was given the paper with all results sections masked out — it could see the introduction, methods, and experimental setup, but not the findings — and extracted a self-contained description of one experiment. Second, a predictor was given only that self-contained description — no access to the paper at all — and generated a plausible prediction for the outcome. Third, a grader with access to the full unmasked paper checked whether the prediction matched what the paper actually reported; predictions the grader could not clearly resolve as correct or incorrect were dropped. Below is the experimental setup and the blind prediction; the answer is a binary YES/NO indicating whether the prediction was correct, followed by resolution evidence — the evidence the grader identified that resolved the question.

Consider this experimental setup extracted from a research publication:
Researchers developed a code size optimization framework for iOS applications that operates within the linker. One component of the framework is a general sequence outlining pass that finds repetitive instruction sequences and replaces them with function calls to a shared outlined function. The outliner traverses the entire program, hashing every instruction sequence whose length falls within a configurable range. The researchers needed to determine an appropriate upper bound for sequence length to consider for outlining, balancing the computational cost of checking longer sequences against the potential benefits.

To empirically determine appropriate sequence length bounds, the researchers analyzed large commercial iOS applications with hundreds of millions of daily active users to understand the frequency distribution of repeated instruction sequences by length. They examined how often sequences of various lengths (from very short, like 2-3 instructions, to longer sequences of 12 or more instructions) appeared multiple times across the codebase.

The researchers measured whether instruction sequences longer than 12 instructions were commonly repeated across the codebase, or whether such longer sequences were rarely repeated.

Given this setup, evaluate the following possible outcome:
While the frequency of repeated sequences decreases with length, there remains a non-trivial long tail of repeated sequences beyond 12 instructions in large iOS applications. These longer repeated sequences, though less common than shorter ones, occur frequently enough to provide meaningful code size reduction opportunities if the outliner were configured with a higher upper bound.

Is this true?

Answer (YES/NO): NO